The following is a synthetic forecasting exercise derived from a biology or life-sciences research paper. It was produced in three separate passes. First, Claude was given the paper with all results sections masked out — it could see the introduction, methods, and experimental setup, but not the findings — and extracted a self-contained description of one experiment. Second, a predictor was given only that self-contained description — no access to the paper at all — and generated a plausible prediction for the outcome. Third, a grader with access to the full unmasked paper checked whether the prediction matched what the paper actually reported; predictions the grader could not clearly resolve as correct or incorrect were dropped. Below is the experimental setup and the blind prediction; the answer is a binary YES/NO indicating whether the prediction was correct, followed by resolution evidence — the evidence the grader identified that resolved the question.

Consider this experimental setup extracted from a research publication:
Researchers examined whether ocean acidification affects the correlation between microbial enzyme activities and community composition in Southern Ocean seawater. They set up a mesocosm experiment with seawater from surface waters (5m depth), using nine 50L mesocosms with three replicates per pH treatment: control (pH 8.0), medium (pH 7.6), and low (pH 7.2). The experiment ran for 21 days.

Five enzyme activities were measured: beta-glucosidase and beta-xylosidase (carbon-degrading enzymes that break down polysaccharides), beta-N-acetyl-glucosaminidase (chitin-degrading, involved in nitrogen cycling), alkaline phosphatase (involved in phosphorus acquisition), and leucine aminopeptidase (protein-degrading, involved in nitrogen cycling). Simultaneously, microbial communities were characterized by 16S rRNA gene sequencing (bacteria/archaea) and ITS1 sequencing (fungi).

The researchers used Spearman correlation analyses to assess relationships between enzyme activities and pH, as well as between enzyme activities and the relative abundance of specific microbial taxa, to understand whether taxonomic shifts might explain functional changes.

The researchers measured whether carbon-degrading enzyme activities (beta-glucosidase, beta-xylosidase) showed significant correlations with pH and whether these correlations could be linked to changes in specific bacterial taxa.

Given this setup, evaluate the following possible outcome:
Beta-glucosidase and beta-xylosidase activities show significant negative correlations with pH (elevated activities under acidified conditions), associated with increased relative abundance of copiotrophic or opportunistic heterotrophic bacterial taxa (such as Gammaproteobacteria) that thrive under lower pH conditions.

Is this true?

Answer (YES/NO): NO